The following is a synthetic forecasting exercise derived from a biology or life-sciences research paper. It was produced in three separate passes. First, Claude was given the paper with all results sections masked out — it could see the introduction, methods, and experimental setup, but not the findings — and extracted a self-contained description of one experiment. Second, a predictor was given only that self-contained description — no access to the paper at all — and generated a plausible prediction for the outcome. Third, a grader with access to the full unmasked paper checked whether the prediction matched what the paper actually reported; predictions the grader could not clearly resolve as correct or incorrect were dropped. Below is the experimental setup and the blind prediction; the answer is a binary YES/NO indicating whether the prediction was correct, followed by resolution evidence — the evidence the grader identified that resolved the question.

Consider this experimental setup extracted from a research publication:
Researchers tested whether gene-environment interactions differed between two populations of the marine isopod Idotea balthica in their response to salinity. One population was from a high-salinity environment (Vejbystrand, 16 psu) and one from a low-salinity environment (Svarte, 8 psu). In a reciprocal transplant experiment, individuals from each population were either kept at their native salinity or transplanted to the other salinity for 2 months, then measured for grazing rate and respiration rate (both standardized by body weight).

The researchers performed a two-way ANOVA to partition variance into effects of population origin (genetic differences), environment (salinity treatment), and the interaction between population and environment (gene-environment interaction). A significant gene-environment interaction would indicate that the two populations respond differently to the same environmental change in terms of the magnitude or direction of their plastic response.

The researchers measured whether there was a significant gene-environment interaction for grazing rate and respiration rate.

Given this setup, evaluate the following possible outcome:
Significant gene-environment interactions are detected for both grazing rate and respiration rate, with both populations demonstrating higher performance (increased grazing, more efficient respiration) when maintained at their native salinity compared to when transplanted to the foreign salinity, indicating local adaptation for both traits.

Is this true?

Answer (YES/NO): NO